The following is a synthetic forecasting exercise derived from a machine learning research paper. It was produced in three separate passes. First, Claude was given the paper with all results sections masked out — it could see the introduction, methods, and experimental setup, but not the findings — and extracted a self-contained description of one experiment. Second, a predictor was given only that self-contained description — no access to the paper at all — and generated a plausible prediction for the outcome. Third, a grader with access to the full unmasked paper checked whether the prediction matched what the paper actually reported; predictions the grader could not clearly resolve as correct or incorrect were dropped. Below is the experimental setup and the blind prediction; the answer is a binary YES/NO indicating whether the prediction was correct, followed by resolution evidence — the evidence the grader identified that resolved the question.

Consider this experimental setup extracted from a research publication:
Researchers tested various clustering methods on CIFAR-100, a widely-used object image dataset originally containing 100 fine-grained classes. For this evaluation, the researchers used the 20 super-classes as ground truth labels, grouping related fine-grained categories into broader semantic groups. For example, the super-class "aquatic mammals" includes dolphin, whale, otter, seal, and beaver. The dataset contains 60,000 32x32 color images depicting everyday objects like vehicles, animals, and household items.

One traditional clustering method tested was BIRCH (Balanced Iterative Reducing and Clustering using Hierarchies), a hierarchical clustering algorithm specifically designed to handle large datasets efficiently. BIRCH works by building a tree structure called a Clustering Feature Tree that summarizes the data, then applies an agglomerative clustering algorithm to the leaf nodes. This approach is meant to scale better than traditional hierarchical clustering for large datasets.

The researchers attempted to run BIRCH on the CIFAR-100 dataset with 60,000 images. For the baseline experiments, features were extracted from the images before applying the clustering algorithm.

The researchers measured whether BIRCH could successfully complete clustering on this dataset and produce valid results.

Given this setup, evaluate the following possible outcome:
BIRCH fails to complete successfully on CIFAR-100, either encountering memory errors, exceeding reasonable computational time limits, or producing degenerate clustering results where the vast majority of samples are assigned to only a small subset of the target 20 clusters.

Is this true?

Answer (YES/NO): YES